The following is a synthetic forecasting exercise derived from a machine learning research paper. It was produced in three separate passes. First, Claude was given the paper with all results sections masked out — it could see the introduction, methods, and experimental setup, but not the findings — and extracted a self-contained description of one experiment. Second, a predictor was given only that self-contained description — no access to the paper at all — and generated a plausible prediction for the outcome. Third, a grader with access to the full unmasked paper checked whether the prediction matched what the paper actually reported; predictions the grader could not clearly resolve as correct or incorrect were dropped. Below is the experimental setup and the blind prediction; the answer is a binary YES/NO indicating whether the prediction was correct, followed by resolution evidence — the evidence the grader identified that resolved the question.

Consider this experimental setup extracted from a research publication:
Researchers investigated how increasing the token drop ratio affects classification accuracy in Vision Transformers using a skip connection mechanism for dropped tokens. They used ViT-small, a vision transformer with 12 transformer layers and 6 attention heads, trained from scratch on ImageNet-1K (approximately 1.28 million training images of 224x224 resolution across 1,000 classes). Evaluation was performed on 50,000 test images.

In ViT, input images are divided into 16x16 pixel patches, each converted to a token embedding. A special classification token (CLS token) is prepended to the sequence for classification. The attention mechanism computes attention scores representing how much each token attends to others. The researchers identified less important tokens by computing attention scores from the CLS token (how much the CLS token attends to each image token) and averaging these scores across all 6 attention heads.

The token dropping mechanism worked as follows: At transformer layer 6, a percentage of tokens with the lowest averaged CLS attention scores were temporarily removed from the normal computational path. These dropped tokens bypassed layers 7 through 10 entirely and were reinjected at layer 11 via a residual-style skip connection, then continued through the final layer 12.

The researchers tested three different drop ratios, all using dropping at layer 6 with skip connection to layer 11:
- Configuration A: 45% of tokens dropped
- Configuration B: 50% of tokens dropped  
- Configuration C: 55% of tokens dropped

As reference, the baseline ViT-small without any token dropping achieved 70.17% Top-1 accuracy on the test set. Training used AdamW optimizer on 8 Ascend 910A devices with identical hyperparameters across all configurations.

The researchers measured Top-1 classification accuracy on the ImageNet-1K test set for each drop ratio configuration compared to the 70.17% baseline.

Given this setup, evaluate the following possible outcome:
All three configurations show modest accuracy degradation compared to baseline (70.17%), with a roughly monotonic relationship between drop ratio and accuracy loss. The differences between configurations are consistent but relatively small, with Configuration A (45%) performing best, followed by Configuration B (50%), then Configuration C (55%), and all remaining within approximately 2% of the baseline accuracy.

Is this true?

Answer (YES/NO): NO